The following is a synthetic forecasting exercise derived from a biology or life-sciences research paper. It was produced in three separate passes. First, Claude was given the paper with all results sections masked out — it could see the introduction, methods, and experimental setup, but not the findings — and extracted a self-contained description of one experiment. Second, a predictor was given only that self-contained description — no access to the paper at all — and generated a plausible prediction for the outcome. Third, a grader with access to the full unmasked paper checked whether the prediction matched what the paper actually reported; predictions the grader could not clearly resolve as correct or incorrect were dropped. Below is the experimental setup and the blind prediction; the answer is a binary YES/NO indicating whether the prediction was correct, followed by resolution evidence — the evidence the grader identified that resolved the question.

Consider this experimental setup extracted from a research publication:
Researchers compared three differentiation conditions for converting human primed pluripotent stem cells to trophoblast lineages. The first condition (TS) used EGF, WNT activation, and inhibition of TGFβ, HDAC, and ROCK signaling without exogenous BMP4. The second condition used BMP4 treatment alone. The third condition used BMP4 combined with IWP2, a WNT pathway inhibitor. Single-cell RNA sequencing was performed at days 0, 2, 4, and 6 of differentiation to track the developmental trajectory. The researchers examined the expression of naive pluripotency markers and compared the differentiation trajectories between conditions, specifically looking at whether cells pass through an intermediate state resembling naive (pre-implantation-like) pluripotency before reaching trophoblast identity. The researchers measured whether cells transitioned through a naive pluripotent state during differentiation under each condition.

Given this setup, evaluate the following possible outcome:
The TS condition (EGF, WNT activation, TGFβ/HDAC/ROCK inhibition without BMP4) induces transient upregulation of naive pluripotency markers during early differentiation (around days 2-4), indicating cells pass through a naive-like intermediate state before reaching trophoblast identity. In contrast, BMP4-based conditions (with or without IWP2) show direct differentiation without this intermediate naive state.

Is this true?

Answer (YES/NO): NO